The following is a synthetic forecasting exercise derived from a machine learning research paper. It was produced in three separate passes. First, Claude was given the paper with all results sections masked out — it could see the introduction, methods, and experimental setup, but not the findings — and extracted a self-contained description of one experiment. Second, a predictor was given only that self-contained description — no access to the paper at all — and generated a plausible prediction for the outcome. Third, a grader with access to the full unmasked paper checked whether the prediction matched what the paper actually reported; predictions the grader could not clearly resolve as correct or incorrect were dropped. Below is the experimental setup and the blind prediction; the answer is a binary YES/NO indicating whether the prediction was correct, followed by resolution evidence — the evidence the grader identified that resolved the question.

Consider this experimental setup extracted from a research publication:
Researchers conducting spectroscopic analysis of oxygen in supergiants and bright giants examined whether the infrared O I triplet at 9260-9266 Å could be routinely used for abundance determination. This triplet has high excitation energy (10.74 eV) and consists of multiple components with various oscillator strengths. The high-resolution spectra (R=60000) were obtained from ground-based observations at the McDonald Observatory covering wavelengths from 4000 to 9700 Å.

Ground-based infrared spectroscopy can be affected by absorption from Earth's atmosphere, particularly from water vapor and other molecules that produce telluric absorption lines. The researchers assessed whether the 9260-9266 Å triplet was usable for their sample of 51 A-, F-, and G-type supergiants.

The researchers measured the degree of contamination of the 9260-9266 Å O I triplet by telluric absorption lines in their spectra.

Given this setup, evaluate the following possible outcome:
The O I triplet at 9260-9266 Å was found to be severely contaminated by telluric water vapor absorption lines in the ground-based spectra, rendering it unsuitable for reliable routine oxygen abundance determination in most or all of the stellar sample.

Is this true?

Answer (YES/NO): NO